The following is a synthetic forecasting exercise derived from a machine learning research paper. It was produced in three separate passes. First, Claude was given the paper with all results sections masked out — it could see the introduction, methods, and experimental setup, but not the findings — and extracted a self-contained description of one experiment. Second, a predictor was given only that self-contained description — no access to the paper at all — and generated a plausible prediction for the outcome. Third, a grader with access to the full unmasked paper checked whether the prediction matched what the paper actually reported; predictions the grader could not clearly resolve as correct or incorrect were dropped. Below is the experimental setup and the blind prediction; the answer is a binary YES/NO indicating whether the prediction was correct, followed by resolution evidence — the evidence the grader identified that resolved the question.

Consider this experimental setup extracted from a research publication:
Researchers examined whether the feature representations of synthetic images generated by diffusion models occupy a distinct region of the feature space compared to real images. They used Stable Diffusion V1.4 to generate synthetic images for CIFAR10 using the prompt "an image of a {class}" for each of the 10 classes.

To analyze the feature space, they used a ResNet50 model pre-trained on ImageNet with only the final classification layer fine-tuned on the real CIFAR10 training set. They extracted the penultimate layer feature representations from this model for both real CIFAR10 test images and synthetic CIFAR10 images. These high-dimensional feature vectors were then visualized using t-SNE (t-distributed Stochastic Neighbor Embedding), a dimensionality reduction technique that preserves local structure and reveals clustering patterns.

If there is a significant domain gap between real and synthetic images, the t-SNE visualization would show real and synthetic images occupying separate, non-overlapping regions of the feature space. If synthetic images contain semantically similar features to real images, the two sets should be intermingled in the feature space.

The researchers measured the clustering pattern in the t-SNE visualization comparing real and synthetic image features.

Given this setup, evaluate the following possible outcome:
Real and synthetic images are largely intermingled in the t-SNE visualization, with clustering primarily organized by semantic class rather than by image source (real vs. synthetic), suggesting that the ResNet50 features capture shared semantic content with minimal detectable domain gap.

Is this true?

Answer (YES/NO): YES